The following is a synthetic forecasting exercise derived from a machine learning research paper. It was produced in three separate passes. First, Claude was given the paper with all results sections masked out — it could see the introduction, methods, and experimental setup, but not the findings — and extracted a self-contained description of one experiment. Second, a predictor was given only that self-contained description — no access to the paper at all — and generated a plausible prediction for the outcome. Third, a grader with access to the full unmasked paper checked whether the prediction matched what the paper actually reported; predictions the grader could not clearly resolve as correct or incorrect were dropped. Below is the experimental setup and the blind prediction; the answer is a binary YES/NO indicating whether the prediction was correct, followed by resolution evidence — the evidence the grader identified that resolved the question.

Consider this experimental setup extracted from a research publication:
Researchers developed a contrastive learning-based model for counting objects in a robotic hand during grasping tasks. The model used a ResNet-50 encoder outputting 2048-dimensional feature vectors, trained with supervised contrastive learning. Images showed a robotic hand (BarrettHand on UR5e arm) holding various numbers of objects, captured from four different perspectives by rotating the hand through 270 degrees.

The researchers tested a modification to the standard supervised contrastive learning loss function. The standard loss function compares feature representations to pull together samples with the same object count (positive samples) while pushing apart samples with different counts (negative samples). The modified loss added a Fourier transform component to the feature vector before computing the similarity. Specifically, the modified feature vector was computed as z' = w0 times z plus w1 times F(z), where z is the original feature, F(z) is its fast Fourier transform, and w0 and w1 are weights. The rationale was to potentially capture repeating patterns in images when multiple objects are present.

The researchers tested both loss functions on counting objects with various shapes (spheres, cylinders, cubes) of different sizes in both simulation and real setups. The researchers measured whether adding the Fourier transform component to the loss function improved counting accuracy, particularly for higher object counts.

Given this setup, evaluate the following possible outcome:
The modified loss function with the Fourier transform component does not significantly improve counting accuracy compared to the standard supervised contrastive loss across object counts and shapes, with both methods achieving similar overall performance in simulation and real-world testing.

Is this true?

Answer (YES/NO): YES